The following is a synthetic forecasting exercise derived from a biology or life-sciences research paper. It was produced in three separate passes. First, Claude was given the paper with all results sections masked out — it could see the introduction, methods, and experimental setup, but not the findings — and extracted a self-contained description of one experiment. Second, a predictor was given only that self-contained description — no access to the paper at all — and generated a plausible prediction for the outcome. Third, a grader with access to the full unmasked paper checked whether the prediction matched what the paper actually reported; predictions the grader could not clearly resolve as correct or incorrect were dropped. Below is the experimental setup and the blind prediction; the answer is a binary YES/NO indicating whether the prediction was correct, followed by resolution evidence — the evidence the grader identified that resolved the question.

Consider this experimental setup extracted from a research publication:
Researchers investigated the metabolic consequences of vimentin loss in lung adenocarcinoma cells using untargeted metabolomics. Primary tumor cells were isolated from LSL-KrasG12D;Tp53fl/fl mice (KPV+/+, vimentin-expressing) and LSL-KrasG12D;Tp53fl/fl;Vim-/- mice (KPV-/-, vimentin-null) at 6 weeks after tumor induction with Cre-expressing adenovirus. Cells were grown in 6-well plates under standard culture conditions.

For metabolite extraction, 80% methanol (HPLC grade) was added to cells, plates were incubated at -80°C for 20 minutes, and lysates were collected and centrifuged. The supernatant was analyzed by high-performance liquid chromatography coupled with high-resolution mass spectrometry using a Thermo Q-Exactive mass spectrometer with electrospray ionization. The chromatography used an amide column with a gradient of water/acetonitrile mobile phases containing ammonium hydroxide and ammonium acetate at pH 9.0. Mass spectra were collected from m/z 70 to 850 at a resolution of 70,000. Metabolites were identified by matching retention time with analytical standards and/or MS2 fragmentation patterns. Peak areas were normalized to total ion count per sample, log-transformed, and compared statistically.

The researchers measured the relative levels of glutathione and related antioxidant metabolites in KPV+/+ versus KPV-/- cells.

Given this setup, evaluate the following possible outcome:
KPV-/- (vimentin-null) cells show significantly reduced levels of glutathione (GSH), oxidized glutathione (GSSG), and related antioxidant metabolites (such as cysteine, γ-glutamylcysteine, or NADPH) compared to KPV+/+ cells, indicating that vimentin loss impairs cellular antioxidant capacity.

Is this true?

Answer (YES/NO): NO